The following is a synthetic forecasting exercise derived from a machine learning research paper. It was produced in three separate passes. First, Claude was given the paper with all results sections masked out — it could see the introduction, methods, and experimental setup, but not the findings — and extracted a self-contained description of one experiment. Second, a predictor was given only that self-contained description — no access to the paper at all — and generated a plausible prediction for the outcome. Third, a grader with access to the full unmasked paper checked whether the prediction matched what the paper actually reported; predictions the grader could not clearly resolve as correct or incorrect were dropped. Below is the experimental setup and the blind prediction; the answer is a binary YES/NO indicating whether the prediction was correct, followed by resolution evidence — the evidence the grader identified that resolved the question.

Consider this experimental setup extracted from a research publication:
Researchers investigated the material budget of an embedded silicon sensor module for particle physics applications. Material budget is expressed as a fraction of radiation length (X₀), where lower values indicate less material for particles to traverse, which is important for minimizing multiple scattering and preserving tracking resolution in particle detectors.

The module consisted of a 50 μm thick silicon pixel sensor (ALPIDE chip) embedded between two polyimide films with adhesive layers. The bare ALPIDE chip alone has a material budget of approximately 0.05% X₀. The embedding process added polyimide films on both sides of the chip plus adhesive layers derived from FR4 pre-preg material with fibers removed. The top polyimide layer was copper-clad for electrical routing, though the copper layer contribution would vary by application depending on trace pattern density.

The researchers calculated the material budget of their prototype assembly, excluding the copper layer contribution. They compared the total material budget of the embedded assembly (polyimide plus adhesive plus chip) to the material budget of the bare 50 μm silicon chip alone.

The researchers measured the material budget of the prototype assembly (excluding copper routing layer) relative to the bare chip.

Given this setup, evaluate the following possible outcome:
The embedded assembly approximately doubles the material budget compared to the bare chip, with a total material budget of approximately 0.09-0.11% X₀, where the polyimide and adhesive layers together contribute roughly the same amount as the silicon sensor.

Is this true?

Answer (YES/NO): YES